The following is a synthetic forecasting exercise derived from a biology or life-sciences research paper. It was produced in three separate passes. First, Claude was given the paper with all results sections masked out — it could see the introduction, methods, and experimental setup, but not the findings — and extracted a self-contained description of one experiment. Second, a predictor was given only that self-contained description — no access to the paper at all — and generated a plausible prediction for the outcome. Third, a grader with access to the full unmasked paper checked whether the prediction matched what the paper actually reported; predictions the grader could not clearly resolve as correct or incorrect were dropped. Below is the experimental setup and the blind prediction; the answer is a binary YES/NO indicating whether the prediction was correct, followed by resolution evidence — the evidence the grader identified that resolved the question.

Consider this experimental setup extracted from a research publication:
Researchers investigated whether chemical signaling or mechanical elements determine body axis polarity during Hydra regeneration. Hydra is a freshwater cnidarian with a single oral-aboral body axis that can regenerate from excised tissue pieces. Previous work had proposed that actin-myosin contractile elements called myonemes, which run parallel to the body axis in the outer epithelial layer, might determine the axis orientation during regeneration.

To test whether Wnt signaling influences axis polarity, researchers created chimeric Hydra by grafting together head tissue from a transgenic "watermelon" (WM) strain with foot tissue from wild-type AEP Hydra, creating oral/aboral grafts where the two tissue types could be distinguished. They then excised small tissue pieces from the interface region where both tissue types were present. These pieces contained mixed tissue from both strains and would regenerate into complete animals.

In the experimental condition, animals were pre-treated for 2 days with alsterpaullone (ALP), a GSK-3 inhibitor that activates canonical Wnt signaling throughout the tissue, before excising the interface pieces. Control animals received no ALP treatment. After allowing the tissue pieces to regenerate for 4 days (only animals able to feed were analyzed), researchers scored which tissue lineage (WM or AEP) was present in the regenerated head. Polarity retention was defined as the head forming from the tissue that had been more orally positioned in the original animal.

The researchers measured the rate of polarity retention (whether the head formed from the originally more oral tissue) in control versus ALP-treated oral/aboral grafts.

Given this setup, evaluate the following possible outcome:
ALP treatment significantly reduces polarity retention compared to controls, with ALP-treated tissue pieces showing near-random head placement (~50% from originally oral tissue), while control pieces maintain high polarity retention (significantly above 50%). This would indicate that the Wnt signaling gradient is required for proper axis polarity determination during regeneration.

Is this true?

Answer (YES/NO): NO